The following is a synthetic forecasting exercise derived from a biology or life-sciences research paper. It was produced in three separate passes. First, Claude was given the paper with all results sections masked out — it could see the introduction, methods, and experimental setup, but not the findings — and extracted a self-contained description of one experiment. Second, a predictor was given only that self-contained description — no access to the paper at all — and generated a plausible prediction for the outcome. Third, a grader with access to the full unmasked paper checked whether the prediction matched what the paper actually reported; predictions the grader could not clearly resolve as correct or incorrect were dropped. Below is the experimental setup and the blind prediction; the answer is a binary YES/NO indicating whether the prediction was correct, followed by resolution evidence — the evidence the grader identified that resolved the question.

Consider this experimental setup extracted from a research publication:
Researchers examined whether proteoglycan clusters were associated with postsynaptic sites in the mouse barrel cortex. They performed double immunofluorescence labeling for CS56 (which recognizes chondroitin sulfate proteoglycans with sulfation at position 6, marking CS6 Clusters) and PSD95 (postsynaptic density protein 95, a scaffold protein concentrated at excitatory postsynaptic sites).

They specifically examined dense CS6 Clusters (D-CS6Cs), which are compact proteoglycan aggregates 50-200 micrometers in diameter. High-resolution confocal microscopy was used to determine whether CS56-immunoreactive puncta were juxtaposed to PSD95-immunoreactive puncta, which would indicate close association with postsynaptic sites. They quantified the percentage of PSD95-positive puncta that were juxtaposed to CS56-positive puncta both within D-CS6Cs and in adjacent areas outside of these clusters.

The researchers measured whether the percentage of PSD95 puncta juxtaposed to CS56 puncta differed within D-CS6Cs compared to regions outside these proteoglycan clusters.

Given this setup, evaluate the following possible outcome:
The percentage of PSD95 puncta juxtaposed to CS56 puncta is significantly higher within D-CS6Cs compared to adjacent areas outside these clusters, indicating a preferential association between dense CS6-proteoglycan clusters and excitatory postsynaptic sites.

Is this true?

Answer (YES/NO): YES